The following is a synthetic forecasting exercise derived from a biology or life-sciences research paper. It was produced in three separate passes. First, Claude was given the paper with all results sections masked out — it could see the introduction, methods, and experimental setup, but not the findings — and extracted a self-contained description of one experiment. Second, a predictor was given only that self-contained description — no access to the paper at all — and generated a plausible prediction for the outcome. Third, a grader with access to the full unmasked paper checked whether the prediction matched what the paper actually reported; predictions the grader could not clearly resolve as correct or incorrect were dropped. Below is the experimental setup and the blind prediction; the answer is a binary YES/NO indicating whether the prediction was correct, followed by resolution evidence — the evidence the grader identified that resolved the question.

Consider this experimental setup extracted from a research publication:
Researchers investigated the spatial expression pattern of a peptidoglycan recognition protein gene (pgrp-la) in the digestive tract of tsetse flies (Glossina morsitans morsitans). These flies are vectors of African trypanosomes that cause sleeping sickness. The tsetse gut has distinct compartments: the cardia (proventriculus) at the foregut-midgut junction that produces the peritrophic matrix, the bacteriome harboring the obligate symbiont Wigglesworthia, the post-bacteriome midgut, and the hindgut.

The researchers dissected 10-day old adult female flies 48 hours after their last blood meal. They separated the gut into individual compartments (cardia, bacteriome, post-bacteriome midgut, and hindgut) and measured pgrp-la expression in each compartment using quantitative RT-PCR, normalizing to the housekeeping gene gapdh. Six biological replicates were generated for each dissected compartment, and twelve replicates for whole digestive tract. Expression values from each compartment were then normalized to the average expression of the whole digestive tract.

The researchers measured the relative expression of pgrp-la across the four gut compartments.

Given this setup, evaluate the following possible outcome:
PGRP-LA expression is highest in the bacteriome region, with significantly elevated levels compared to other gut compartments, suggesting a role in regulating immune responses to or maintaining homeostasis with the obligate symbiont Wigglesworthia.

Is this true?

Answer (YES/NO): NO